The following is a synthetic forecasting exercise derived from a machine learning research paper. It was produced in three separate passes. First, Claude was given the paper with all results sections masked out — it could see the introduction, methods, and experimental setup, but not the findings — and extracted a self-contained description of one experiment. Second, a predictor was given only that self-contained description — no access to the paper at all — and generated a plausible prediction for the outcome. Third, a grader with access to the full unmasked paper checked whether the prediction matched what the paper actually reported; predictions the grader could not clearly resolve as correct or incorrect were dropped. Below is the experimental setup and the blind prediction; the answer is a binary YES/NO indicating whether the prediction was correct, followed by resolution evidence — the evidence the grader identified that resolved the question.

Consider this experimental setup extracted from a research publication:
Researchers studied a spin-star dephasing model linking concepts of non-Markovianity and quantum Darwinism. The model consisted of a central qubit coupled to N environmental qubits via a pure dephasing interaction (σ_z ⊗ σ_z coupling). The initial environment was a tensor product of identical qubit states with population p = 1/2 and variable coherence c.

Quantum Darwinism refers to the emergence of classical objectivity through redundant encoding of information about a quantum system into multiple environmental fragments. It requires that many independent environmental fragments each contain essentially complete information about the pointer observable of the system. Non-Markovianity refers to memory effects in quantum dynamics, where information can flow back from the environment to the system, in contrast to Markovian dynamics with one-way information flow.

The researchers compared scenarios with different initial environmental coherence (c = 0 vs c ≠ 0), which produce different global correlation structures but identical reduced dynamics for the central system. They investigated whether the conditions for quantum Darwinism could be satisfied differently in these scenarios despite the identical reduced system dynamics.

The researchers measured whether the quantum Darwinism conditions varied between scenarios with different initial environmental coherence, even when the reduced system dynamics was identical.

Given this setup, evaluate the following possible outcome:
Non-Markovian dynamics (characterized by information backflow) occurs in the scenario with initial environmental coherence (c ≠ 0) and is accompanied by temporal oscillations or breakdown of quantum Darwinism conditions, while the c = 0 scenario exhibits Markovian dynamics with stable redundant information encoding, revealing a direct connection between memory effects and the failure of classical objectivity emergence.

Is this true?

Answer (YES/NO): NO